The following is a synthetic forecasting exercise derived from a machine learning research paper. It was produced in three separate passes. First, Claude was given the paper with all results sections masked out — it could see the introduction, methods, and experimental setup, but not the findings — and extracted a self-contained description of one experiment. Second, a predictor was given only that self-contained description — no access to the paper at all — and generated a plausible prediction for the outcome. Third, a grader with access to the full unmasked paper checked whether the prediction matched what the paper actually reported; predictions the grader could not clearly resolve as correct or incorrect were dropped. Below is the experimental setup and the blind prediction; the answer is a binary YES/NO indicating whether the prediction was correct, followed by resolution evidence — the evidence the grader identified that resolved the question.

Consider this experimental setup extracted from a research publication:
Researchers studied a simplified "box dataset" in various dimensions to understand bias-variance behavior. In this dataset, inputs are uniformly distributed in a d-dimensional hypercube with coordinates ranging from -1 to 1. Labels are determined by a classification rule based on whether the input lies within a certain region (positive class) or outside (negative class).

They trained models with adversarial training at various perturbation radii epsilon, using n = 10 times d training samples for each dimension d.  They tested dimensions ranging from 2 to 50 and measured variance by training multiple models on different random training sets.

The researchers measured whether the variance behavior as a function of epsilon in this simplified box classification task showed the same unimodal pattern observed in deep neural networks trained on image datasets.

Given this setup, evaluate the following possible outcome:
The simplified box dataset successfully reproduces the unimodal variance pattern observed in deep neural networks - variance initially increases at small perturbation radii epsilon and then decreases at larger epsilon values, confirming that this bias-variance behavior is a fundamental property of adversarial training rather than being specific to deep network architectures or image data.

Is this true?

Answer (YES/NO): NO